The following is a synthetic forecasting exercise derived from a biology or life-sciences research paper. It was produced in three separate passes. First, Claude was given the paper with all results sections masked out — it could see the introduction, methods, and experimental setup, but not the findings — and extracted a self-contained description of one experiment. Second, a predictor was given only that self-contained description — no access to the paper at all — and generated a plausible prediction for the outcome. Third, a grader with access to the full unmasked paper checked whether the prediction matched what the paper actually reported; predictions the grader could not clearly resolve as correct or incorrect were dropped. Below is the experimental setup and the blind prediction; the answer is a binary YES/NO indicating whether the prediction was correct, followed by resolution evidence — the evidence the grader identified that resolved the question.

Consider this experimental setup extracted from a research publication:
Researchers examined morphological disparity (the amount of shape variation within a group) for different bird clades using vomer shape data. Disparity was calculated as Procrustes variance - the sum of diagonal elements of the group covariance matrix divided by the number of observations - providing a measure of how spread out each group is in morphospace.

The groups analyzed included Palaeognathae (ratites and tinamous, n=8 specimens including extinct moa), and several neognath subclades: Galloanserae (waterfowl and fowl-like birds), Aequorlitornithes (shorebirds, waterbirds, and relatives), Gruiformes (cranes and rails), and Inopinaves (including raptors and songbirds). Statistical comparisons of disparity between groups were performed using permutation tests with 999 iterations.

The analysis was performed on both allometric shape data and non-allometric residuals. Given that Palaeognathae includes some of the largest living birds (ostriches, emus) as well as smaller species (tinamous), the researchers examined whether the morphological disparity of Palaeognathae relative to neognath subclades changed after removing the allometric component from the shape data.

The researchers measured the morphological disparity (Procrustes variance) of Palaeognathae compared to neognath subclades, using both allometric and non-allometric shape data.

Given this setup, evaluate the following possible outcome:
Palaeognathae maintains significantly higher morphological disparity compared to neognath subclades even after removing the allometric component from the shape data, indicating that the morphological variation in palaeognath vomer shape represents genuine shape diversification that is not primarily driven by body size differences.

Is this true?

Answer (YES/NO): YES